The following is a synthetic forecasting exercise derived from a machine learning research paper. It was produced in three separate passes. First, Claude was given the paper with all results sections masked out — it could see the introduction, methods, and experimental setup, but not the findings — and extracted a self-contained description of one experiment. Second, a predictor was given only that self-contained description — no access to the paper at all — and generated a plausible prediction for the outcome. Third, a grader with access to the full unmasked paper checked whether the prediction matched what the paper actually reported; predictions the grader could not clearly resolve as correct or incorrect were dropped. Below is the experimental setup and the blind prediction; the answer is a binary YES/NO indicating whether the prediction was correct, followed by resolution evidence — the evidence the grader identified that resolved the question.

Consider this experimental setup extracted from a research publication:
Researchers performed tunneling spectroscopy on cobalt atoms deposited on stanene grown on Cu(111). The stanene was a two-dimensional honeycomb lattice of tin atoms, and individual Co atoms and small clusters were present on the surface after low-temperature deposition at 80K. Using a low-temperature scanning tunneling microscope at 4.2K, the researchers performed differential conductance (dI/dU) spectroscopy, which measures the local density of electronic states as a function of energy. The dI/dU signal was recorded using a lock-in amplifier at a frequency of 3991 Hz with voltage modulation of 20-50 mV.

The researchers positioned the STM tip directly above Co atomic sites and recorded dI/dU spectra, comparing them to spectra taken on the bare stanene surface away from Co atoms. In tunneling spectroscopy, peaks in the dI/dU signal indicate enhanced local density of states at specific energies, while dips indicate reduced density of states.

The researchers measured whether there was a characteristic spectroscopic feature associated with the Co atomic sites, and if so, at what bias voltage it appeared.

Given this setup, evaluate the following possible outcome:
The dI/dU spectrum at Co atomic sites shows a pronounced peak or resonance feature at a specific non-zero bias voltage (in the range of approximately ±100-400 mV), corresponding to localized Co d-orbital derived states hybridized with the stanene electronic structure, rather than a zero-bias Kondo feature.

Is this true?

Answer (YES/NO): YES